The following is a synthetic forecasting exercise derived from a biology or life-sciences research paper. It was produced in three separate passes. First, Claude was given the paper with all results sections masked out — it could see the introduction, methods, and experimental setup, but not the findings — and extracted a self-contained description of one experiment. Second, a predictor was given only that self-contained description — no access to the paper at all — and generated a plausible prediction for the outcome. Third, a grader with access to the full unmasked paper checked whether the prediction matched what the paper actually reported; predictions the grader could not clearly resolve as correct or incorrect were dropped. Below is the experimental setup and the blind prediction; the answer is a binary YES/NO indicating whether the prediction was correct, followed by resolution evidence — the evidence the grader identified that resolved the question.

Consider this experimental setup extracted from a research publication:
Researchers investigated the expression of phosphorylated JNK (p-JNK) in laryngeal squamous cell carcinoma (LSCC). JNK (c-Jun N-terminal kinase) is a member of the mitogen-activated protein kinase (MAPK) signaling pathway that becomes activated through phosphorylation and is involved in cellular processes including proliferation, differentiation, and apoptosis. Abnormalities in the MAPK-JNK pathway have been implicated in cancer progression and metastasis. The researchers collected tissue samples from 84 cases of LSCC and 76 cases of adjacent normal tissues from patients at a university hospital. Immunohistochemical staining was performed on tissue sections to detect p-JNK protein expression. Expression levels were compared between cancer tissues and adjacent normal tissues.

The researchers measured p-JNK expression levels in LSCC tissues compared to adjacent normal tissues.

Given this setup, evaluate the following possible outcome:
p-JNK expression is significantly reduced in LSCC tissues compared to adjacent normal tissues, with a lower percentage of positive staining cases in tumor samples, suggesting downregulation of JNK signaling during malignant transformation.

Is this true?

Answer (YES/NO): YES